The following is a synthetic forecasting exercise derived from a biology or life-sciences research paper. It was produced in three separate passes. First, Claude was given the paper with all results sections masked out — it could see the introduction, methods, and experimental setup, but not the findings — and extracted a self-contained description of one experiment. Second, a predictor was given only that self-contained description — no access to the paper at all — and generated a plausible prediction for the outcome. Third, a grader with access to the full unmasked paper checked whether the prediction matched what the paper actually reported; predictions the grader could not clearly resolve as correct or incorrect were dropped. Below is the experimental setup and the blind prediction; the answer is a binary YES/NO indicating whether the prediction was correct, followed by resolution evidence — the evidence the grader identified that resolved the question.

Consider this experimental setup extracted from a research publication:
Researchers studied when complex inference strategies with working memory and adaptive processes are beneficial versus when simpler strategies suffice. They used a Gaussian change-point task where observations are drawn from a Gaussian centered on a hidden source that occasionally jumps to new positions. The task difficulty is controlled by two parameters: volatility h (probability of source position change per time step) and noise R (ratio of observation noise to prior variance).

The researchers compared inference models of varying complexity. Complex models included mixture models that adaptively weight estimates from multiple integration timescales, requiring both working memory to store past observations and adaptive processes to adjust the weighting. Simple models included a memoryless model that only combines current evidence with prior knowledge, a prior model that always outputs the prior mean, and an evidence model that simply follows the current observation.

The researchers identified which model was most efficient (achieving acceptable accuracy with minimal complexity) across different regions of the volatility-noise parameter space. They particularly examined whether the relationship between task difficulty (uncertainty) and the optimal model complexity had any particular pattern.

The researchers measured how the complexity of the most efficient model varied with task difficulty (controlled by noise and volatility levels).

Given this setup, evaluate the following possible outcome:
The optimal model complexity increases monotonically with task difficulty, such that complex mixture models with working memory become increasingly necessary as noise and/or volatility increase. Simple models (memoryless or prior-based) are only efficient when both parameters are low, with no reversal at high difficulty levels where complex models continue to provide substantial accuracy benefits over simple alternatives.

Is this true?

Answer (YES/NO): NO